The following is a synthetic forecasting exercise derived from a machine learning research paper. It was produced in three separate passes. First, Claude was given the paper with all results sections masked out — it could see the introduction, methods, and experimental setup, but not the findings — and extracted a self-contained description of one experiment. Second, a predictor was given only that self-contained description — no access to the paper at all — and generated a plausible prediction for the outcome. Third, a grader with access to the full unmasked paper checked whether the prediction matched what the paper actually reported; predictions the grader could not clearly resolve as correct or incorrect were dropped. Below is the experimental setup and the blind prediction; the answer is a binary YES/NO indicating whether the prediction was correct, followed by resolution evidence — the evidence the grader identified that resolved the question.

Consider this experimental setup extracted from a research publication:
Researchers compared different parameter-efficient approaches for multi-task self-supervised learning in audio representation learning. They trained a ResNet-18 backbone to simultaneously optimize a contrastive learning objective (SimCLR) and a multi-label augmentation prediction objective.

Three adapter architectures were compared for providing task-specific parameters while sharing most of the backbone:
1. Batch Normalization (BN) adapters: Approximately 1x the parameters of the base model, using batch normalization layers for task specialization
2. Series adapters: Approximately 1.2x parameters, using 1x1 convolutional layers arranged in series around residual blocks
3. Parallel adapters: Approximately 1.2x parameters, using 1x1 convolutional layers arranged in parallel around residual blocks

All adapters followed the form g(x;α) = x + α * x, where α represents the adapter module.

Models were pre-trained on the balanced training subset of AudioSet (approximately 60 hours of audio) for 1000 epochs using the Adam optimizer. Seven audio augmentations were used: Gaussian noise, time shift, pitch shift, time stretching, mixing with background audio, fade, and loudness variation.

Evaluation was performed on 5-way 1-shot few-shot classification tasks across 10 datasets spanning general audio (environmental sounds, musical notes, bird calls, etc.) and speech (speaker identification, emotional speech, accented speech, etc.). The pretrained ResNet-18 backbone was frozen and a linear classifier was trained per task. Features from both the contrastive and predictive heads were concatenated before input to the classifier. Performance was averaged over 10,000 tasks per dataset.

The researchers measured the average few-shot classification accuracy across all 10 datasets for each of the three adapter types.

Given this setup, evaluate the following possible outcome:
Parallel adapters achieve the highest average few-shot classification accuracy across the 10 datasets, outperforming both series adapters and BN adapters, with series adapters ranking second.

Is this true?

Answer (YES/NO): NO